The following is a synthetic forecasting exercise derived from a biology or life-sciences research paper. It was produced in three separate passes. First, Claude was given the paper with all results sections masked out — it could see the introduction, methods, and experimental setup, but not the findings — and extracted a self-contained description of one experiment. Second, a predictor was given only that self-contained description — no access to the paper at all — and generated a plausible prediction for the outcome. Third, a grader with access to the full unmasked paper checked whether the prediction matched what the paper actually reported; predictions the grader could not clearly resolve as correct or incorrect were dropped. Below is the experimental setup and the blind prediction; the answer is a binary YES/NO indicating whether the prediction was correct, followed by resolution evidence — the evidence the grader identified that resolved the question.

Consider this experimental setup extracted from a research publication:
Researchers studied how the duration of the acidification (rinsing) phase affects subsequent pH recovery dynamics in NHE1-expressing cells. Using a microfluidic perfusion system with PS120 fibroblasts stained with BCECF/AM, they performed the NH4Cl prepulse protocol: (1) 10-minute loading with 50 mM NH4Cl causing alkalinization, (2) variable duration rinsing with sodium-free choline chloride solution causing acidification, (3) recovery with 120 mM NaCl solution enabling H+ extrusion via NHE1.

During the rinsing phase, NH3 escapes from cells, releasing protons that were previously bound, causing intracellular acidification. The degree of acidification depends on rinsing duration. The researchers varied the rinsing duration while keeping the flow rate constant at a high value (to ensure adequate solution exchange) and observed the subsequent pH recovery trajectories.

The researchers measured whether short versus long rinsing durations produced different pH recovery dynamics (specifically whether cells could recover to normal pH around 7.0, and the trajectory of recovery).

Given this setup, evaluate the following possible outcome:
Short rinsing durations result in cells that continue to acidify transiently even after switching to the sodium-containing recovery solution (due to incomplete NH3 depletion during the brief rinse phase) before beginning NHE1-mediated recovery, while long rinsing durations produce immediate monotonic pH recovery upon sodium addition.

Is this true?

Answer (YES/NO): NO